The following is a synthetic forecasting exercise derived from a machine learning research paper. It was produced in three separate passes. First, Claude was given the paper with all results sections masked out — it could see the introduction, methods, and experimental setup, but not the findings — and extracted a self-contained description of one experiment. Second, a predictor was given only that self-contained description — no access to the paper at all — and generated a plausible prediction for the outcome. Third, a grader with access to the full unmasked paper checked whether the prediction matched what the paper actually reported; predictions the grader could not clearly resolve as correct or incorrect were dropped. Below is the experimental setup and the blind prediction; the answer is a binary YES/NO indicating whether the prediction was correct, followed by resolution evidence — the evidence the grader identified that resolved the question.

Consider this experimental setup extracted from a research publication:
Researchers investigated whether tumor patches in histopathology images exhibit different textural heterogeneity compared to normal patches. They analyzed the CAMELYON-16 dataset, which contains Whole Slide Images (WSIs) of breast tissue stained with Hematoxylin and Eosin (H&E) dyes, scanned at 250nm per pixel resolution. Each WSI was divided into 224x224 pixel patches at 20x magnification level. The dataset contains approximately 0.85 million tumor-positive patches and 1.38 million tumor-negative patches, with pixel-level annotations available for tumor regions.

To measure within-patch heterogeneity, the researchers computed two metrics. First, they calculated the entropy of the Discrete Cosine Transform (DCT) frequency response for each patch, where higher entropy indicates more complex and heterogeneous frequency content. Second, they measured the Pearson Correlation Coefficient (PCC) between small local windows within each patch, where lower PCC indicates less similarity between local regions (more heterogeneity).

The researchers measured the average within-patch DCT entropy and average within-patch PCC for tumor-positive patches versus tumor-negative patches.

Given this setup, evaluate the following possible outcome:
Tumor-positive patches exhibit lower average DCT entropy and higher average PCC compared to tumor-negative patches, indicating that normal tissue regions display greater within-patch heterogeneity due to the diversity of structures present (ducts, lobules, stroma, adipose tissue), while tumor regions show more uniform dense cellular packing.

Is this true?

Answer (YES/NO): NO